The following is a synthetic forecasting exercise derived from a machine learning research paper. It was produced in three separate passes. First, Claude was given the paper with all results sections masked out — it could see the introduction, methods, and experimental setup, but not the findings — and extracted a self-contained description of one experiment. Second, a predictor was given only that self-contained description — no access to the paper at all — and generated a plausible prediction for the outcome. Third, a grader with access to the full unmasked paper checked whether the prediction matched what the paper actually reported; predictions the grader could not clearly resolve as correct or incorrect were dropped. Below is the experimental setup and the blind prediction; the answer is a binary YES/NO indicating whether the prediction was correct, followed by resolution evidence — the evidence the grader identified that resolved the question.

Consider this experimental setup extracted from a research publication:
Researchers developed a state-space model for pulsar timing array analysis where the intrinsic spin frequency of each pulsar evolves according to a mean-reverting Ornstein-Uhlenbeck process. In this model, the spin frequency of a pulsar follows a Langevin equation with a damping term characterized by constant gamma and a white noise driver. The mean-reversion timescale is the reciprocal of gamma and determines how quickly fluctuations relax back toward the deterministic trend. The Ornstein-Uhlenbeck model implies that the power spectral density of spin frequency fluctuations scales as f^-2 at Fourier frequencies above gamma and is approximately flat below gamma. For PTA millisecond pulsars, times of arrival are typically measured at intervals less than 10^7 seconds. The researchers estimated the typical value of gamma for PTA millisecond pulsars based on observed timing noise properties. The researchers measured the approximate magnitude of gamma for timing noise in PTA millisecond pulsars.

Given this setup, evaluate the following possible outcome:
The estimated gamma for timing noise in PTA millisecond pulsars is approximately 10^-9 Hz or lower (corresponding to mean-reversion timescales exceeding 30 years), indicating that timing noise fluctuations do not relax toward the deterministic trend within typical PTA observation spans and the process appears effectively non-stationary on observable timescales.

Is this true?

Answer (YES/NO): YES